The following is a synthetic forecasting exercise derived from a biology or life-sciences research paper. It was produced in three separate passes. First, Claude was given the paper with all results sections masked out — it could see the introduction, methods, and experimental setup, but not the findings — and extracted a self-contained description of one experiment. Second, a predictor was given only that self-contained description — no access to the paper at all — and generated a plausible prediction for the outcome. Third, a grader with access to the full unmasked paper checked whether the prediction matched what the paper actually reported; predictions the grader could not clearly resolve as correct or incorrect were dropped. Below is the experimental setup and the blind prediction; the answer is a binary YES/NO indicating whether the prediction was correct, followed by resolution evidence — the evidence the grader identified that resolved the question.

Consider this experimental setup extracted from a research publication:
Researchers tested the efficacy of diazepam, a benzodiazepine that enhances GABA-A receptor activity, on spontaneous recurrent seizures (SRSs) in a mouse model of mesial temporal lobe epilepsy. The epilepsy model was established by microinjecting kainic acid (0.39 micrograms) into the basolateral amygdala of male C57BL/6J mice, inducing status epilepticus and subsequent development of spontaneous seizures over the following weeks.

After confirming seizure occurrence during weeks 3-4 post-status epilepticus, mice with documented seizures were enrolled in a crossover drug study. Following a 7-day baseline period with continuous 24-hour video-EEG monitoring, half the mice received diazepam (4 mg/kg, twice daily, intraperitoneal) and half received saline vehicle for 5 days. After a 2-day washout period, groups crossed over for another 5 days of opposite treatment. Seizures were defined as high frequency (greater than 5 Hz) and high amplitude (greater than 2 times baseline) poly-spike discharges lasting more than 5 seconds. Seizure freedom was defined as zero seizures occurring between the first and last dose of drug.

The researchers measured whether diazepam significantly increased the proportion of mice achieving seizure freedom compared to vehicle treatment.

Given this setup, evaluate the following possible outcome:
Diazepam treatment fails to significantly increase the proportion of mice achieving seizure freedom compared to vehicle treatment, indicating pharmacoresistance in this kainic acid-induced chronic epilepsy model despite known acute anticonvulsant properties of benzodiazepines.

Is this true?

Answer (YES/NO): NO